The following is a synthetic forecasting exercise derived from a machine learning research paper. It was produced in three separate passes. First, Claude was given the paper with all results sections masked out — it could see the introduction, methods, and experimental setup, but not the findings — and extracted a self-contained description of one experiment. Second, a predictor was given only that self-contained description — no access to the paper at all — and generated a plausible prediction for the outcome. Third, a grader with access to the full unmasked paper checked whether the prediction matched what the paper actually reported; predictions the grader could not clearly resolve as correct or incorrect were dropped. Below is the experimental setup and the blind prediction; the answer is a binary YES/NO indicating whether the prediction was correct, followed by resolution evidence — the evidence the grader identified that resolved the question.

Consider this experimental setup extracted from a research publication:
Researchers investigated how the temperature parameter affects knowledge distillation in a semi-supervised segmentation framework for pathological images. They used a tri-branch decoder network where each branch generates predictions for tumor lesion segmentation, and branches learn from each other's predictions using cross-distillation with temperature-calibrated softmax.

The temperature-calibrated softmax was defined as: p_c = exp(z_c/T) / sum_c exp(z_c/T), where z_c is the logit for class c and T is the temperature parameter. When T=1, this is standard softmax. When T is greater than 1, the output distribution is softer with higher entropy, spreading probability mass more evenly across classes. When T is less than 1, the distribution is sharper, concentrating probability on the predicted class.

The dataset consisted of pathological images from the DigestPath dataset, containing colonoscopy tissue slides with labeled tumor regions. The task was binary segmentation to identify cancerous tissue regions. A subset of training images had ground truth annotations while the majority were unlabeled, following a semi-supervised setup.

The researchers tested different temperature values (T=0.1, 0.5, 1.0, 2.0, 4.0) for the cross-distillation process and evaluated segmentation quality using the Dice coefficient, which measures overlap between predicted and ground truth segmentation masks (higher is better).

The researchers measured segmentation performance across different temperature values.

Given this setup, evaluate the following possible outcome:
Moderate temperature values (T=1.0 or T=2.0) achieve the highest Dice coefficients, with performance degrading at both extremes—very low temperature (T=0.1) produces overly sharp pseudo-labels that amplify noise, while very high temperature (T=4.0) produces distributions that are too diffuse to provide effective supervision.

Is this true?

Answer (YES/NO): NO